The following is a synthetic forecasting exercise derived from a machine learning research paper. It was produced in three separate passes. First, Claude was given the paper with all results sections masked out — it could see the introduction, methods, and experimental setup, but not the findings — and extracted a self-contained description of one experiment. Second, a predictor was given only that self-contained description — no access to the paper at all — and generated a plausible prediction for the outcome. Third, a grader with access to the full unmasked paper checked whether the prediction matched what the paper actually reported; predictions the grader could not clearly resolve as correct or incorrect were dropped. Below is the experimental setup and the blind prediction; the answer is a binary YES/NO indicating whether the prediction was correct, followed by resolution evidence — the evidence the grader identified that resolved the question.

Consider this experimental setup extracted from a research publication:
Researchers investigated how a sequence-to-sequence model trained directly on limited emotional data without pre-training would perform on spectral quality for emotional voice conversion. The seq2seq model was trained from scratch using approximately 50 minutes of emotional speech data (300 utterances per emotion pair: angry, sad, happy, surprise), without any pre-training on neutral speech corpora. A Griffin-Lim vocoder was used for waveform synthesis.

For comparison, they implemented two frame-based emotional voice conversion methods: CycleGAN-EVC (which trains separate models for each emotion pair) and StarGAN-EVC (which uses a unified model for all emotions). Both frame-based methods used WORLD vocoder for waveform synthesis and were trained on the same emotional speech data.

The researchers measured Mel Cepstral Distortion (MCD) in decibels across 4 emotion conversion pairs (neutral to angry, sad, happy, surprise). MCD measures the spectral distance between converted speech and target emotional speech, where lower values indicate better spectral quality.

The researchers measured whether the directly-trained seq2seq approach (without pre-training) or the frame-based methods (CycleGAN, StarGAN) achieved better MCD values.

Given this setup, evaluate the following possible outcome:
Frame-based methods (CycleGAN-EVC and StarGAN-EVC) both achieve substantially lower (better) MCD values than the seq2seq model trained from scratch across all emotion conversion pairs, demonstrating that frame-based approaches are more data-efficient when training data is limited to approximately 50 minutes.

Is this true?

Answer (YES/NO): YES